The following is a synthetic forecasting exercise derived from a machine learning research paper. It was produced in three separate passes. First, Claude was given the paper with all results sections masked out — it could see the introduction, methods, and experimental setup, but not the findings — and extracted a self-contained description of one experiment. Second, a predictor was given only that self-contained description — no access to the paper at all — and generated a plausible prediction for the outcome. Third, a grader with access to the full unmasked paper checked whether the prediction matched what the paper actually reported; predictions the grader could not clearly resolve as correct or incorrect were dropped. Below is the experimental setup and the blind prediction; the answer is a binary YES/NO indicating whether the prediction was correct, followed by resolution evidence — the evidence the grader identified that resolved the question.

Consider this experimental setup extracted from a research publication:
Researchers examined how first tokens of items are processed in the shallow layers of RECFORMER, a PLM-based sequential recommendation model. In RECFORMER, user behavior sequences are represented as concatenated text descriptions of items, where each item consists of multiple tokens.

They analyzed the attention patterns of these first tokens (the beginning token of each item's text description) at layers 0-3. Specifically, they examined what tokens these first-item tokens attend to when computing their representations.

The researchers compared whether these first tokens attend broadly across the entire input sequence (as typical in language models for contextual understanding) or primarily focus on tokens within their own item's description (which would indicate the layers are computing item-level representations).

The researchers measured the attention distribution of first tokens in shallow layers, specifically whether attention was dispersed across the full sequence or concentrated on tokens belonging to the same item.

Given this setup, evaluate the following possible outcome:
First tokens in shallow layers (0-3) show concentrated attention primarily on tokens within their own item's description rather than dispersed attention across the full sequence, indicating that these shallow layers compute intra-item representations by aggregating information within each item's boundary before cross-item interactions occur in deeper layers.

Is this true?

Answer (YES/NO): YES